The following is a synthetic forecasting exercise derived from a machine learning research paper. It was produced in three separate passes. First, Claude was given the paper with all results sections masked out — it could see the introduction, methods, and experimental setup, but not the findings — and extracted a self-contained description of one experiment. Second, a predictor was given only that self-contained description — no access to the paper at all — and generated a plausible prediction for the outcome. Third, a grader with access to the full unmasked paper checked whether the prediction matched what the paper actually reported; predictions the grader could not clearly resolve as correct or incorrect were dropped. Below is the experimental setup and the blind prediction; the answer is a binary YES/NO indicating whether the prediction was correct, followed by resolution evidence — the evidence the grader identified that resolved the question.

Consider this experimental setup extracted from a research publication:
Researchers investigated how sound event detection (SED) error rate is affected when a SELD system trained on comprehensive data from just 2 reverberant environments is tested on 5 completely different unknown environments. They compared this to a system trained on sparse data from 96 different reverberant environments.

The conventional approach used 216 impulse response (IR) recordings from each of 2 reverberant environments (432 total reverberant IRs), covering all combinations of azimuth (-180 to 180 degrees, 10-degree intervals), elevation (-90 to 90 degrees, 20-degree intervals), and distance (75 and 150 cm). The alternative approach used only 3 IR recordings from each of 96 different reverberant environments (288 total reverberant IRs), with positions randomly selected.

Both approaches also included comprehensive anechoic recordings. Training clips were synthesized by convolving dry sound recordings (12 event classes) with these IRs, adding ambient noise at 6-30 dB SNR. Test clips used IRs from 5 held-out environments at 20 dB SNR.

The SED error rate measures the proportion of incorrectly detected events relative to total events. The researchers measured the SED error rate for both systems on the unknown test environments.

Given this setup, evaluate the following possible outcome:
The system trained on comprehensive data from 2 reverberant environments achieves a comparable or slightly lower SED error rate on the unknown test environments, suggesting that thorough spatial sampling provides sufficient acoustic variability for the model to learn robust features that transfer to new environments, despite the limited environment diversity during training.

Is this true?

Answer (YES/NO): NO